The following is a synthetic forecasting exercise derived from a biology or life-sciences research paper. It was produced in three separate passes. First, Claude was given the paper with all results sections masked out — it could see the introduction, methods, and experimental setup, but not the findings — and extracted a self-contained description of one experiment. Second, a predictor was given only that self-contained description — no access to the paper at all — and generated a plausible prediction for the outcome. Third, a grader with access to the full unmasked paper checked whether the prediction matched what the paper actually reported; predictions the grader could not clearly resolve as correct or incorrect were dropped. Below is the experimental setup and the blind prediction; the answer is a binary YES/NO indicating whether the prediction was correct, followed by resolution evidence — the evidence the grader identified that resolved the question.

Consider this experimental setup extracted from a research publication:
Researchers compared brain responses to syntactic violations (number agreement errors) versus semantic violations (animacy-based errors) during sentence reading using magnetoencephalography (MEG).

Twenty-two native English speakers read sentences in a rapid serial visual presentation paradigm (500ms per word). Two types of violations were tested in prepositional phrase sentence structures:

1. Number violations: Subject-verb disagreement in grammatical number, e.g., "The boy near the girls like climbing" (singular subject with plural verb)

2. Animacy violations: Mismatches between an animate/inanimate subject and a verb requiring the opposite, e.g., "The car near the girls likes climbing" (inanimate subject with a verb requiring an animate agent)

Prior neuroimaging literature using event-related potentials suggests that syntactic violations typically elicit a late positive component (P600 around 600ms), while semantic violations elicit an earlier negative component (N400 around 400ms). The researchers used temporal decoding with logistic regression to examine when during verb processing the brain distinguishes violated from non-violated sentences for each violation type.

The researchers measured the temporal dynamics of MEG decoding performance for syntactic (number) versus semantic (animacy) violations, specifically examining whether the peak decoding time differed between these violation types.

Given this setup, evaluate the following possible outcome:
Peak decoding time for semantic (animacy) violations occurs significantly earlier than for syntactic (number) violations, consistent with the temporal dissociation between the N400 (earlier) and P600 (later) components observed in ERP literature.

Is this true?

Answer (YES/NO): NO